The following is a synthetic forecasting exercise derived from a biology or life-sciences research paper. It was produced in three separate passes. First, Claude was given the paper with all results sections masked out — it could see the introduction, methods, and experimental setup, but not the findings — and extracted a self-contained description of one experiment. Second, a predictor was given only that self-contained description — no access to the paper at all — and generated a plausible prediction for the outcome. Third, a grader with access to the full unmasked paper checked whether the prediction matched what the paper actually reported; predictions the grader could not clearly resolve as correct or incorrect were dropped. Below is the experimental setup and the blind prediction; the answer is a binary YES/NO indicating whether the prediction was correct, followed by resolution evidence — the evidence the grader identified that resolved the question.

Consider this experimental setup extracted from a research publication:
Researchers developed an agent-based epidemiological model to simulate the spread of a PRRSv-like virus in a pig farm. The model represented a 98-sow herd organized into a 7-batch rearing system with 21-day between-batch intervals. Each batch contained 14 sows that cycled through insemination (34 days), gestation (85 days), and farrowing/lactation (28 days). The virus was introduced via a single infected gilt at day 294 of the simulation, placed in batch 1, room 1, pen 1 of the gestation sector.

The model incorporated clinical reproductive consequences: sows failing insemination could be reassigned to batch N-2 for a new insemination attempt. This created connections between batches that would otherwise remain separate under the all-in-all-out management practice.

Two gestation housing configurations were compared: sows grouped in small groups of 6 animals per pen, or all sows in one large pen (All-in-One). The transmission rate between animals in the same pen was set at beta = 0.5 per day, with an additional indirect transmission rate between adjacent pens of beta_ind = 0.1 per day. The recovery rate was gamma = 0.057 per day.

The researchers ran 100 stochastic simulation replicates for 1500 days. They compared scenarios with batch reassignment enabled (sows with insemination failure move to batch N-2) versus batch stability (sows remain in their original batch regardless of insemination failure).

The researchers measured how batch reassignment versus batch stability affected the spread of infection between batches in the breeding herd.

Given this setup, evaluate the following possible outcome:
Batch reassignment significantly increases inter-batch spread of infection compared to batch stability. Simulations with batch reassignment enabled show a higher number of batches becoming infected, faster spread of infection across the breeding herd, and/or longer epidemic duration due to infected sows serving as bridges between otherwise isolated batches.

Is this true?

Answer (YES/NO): YES